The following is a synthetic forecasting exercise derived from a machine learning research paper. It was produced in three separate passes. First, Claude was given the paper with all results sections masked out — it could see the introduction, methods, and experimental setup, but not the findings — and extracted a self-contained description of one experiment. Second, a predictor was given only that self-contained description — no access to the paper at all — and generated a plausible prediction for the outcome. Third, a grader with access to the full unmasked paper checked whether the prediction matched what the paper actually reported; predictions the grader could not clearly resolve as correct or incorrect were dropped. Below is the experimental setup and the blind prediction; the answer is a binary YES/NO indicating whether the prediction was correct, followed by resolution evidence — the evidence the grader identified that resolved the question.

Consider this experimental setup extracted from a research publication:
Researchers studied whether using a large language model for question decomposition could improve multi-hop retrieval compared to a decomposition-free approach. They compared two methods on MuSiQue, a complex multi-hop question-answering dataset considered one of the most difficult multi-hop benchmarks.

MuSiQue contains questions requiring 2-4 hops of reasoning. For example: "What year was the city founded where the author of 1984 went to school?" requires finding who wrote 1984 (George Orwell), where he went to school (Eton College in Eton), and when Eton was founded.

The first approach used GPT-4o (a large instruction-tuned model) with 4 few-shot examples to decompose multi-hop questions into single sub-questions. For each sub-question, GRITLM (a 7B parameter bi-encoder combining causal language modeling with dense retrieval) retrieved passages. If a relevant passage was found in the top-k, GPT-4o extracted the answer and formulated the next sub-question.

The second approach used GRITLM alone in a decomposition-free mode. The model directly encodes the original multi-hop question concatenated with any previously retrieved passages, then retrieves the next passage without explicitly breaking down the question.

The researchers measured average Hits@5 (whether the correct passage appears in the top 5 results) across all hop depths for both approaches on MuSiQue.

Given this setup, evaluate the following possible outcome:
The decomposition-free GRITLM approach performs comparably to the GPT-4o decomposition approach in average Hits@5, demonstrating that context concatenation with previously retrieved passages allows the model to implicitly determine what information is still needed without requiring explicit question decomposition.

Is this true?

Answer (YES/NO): NO